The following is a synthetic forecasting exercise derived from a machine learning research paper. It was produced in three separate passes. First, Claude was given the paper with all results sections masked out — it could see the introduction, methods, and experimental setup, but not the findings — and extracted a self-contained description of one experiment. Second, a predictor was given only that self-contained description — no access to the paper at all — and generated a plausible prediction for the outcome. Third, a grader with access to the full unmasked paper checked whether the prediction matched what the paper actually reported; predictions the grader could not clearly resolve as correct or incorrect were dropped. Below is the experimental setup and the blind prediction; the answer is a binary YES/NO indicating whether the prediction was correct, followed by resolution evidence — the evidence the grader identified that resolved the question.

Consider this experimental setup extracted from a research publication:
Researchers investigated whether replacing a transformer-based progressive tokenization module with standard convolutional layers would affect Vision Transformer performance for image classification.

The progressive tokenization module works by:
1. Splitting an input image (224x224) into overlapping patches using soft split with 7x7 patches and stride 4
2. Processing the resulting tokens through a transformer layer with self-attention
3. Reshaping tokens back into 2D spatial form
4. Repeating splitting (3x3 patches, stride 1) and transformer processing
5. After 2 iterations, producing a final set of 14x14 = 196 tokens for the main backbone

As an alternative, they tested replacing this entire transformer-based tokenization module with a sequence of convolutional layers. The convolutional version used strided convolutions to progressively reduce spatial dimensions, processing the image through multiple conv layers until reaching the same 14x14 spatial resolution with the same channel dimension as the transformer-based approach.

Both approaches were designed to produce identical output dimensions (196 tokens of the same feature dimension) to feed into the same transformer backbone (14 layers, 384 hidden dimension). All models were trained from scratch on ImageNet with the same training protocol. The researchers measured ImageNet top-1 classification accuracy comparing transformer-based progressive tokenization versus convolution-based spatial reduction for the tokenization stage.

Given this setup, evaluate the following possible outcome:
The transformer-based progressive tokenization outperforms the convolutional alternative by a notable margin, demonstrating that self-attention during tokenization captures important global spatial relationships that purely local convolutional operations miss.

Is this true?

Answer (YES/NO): YES